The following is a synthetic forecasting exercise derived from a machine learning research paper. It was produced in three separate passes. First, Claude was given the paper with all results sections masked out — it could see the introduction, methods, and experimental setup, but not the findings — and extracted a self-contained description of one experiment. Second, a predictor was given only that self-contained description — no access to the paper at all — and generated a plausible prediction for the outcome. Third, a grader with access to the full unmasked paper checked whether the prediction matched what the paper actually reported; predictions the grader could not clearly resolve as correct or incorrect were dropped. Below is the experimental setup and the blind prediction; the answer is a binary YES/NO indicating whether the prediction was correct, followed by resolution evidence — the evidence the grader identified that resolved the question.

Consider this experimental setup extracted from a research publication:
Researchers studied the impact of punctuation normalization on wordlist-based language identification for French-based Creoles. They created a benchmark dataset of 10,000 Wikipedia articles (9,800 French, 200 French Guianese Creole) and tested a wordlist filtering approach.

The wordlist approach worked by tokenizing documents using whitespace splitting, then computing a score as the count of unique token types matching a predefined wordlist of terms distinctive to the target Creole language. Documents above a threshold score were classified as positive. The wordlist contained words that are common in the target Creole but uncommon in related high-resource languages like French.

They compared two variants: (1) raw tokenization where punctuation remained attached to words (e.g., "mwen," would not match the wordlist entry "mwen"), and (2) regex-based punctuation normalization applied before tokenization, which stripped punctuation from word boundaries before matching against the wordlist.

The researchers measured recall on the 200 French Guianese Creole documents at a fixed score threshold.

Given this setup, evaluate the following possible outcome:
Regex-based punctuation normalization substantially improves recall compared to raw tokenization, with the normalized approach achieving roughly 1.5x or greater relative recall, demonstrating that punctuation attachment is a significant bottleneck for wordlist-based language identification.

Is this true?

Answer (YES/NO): NO